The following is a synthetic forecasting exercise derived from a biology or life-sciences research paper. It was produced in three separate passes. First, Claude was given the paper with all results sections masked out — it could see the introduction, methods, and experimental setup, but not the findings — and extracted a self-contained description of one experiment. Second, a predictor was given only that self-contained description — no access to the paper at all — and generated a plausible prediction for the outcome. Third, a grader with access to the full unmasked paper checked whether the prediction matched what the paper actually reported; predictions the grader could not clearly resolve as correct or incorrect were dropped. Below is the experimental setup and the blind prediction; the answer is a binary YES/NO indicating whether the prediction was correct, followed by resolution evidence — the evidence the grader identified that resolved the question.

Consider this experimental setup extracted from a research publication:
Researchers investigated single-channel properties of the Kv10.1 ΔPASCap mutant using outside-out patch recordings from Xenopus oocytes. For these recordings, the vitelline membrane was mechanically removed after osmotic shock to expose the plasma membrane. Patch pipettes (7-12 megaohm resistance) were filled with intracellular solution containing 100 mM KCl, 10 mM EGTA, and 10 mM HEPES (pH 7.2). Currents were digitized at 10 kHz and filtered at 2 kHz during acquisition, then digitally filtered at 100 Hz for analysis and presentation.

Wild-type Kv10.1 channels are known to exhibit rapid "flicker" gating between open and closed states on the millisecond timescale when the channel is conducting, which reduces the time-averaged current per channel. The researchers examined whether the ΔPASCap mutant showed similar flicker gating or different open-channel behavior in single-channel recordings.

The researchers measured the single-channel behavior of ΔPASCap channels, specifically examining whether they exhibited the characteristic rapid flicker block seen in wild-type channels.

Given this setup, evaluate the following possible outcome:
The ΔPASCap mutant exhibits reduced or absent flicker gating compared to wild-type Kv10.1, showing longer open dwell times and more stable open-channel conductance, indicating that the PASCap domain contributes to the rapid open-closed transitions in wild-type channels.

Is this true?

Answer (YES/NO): NO